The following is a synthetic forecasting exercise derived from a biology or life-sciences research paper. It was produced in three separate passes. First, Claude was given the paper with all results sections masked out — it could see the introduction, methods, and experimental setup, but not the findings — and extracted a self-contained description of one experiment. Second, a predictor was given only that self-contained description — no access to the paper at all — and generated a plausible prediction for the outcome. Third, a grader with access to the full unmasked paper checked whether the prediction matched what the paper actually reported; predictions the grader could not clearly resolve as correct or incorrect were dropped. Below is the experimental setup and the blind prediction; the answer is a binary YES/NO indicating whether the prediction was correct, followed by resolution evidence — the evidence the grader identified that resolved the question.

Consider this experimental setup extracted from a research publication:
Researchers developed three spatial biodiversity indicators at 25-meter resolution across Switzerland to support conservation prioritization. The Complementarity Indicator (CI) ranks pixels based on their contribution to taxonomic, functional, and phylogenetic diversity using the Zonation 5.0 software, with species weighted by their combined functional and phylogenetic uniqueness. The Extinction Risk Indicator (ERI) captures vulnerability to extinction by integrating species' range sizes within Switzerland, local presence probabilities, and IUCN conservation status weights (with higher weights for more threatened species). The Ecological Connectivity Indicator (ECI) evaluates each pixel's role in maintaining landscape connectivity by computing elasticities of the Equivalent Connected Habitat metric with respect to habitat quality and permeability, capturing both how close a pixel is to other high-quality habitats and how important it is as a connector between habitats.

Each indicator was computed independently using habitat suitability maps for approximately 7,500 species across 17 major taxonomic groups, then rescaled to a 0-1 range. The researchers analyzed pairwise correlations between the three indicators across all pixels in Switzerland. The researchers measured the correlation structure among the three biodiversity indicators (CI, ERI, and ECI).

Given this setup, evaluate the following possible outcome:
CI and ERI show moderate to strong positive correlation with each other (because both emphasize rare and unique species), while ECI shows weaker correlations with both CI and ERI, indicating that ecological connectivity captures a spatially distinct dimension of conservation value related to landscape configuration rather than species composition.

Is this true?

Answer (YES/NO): NO